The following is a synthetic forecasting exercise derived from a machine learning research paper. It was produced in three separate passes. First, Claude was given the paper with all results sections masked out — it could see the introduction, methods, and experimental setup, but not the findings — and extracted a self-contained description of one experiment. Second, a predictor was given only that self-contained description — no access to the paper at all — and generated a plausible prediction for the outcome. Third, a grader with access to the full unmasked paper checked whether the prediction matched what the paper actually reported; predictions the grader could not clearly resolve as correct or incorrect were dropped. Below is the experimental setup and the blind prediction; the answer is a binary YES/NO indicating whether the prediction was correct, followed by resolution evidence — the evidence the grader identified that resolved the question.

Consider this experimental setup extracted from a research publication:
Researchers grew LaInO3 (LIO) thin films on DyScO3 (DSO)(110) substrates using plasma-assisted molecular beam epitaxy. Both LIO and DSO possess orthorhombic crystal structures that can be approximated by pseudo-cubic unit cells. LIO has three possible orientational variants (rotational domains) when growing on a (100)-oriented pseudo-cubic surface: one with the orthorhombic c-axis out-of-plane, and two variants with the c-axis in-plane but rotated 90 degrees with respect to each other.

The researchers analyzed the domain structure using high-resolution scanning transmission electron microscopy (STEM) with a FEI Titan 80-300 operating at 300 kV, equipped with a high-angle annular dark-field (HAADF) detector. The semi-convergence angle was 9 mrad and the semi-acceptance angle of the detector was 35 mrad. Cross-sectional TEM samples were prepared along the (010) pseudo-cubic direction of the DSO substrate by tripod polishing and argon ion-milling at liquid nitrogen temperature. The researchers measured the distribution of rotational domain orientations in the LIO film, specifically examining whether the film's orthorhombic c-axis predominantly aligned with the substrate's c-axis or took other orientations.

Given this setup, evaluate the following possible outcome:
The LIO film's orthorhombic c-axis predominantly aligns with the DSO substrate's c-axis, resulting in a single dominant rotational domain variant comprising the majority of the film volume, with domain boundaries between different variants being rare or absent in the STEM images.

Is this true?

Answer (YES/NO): NO